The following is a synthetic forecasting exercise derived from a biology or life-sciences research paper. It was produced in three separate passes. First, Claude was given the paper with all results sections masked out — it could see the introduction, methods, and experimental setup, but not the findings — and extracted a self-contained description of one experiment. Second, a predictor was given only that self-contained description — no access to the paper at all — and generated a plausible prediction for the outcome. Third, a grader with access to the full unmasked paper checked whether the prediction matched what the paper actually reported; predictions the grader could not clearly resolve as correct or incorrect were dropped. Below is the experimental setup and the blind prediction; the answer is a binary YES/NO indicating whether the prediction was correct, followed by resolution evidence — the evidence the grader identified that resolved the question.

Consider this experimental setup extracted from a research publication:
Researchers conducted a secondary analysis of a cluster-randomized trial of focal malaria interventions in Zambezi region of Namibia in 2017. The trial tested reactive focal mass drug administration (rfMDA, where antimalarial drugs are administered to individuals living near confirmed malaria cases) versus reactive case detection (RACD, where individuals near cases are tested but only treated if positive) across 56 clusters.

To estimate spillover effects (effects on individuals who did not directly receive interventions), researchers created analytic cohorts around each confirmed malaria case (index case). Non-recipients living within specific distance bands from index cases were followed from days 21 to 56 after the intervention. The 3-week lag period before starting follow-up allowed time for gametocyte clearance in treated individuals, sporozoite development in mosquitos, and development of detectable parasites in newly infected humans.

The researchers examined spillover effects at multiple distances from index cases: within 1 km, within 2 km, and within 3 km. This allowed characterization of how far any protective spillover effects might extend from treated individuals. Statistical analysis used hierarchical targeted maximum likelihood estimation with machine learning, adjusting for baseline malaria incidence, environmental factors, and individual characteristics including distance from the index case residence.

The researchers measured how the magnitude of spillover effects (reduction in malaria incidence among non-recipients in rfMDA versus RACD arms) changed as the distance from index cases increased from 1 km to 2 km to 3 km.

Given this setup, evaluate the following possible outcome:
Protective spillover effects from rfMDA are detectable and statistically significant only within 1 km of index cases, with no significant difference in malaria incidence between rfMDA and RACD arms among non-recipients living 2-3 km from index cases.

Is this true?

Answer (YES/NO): NO